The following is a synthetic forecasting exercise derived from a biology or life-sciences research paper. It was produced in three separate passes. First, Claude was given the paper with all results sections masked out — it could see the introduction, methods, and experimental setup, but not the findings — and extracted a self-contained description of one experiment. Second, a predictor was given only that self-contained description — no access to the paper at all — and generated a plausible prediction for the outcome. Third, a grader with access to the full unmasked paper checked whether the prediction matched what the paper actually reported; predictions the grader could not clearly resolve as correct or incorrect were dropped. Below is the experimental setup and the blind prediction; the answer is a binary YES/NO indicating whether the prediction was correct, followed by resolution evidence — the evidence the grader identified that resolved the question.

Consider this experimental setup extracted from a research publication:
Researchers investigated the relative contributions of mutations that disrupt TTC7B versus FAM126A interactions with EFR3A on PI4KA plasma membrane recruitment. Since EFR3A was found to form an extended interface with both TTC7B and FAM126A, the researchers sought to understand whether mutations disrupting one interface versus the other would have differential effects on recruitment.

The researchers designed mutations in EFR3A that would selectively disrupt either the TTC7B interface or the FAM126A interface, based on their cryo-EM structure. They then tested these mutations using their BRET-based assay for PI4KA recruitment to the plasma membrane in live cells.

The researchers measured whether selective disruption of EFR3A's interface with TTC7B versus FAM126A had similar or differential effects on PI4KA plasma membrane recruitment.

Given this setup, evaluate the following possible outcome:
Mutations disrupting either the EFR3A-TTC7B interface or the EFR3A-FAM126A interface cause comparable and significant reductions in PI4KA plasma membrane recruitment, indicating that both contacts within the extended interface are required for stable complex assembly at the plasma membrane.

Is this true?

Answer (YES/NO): YES